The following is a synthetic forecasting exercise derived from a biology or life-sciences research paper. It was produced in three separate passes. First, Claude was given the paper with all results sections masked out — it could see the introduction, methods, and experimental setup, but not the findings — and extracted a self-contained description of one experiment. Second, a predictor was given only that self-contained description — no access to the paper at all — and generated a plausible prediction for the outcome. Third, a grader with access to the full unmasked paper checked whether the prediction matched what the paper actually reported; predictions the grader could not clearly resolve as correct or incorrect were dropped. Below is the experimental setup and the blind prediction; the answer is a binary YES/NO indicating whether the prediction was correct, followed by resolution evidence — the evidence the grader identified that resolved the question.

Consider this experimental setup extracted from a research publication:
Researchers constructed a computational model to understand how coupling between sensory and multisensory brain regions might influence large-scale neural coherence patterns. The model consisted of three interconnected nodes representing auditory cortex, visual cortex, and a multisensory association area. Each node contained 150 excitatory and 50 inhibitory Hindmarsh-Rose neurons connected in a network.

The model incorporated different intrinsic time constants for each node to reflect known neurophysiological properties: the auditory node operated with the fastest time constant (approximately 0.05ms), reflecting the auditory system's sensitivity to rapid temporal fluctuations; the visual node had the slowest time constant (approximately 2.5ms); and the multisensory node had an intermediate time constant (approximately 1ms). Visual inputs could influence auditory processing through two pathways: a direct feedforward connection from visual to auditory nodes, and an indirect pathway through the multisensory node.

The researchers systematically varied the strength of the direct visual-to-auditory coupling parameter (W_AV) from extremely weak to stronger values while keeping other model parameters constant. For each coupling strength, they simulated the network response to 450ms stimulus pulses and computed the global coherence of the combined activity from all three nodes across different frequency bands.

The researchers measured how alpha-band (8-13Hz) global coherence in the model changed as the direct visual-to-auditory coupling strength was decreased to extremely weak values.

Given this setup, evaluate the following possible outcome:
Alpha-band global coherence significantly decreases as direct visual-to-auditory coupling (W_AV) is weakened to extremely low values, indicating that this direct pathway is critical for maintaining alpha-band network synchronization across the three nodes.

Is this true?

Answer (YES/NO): YES